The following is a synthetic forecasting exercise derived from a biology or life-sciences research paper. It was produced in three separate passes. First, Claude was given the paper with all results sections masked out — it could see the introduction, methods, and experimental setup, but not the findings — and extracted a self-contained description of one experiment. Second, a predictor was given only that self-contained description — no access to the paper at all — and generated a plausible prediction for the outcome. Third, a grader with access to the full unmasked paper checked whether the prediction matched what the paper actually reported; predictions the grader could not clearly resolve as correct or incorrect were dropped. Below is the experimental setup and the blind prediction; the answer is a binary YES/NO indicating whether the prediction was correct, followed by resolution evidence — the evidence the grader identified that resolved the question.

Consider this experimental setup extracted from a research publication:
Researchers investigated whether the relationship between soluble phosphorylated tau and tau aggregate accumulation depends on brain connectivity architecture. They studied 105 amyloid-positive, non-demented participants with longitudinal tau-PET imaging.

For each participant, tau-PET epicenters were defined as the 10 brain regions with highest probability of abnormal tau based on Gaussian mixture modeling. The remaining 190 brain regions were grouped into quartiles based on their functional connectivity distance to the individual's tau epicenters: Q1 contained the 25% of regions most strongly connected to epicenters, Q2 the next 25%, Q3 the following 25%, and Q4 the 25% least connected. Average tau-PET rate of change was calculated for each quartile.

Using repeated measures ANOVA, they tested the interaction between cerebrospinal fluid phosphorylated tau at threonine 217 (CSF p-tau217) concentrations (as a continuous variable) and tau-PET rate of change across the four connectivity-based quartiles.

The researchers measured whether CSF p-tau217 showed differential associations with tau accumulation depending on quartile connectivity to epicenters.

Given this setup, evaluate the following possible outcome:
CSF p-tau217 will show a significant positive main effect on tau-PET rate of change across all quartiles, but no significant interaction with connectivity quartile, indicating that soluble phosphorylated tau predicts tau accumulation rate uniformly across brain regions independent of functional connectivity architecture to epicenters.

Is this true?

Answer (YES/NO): NO